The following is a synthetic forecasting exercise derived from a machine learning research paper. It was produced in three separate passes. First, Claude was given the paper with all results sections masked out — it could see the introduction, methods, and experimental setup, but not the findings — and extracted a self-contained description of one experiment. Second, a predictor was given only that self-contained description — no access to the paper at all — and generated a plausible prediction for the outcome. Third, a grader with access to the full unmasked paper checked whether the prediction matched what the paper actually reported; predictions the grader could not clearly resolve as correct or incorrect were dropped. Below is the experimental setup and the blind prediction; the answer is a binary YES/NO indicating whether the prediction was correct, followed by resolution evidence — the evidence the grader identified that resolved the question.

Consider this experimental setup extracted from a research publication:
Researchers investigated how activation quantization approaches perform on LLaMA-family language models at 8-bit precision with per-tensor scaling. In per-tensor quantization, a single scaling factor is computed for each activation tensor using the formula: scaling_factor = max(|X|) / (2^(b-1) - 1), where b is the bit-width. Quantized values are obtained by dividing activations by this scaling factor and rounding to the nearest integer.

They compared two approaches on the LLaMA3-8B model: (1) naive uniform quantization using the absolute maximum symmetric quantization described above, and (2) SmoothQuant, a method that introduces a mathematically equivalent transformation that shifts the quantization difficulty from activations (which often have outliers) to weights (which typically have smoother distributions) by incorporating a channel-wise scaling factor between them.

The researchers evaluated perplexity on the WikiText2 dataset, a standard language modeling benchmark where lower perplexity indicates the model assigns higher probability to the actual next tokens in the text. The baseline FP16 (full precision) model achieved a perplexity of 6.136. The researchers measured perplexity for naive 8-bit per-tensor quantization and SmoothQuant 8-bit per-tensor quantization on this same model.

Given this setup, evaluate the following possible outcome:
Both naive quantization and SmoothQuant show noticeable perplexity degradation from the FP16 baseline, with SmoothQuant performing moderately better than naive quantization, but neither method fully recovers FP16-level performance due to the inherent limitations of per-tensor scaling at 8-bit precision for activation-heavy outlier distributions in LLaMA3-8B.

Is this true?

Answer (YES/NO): NO